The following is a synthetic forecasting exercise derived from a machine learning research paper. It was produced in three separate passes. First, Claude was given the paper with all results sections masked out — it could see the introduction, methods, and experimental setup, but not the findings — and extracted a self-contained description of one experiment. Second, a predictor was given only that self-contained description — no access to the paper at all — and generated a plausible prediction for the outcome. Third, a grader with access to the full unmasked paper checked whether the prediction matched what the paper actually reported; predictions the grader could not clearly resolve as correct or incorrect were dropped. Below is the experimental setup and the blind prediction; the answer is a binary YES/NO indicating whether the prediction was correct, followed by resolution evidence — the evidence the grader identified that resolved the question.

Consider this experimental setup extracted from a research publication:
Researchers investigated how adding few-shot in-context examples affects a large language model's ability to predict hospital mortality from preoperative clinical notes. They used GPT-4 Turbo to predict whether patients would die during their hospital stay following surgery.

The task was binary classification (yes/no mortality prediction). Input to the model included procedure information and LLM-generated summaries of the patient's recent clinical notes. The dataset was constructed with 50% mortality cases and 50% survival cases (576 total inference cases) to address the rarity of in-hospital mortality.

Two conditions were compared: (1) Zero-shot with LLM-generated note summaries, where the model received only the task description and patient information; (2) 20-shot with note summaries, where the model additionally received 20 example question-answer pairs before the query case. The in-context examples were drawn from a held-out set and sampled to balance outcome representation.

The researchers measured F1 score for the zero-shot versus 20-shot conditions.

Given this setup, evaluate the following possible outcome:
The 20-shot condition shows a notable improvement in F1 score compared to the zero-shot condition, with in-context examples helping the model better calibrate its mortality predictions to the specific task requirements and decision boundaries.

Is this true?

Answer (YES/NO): YES